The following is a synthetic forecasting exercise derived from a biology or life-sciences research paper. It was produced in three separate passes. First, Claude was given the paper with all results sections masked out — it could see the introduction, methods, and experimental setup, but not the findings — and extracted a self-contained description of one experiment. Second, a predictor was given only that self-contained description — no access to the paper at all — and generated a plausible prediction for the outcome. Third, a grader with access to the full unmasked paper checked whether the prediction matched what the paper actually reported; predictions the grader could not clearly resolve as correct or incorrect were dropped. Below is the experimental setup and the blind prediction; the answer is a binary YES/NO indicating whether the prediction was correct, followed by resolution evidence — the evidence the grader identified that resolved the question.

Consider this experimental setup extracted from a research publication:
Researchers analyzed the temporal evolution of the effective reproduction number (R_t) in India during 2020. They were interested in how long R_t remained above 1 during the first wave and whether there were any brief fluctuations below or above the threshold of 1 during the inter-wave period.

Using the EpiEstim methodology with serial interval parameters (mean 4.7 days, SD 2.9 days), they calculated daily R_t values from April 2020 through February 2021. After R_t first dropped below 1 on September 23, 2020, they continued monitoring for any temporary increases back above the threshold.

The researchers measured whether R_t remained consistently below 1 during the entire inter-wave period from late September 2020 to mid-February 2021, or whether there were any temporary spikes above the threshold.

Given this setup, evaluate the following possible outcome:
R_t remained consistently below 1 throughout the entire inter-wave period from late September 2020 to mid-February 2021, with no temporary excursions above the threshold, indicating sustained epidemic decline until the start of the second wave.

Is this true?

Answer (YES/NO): NO